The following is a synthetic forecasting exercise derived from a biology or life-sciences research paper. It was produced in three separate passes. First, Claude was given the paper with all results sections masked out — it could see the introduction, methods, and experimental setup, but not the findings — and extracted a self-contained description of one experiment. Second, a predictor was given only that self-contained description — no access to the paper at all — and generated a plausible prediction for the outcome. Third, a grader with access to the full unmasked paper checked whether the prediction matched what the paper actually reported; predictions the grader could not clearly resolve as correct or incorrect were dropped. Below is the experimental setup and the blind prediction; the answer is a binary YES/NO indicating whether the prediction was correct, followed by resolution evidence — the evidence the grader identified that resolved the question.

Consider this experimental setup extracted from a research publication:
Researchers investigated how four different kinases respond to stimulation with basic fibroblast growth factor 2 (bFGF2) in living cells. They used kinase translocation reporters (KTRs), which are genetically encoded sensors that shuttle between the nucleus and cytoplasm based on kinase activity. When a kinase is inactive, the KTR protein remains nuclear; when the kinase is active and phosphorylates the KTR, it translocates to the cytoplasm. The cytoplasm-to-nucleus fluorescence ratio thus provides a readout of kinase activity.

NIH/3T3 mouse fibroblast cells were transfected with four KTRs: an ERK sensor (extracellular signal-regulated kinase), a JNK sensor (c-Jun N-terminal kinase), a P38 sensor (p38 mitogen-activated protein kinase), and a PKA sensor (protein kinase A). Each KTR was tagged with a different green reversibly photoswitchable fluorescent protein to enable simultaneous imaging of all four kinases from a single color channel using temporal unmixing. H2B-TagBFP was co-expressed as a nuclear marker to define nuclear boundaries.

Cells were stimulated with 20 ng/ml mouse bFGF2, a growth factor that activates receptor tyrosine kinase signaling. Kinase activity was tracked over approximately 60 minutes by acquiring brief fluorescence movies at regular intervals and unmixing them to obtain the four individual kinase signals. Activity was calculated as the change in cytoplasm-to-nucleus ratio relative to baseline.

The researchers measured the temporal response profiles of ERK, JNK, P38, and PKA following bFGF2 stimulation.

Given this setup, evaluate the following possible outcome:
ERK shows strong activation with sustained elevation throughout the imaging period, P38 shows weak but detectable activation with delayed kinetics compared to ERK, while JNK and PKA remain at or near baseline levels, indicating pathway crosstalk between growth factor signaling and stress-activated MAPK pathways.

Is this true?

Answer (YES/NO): NO